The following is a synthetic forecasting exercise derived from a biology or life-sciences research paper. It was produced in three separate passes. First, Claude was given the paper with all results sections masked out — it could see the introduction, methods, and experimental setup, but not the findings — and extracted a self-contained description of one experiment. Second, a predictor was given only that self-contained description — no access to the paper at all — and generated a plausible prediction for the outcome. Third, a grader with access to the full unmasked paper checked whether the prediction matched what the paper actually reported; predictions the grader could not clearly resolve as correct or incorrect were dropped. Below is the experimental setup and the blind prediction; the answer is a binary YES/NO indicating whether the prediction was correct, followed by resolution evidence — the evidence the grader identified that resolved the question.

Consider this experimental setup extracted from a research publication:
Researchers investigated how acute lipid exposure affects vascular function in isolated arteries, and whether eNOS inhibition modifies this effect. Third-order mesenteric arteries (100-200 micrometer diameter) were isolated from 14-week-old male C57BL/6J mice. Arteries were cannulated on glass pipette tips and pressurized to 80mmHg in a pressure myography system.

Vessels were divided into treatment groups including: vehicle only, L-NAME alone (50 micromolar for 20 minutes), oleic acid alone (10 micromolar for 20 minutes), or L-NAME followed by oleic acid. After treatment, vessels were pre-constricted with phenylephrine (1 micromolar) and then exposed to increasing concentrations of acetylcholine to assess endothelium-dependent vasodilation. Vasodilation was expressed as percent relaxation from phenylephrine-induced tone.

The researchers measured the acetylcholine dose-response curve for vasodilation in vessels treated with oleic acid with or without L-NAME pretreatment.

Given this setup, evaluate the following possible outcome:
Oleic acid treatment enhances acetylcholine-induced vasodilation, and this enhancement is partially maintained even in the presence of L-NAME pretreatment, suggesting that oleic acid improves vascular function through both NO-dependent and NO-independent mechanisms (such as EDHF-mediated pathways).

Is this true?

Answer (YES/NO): NO